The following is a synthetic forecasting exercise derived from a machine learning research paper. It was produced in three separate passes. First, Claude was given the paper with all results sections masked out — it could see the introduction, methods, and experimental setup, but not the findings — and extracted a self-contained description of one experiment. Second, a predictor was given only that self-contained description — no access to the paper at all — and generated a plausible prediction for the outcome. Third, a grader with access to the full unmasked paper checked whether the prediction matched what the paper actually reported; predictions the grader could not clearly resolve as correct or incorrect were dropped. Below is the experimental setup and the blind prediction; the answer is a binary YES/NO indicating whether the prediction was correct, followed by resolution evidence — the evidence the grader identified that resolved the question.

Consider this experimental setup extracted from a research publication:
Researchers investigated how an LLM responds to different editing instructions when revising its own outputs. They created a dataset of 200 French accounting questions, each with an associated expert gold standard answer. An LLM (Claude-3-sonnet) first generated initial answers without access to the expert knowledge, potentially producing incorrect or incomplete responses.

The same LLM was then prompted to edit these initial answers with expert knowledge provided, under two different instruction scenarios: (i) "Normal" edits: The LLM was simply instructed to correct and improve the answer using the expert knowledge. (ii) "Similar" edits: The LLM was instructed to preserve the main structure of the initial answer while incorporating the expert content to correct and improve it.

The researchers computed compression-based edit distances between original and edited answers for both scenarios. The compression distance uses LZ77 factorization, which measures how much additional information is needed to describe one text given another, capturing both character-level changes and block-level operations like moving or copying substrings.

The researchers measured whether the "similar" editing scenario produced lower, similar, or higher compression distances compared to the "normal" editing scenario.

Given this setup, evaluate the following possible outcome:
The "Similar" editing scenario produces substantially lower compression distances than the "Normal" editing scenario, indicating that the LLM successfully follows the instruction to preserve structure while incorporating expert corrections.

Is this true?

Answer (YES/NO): YES